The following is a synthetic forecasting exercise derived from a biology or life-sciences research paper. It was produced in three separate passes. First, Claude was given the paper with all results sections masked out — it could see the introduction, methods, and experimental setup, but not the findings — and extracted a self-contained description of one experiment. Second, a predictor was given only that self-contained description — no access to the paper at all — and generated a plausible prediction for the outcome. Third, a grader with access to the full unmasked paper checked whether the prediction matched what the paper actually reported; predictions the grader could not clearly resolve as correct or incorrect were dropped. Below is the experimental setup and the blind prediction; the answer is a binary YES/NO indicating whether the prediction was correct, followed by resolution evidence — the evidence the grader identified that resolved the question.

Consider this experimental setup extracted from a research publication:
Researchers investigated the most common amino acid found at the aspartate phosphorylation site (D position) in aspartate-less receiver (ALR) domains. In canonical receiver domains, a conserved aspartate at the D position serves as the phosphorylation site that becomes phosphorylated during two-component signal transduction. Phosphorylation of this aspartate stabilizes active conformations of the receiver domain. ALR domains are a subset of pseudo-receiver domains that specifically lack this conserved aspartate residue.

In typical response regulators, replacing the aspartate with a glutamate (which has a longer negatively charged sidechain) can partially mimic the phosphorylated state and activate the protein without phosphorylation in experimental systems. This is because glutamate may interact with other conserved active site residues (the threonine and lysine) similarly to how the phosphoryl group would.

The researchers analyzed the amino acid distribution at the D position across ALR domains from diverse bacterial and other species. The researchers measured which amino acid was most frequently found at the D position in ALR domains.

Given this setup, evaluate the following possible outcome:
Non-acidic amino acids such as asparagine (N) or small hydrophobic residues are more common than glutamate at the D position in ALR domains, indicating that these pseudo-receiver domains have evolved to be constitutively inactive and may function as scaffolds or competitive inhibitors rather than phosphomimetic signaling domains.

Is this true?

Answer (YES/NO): NO